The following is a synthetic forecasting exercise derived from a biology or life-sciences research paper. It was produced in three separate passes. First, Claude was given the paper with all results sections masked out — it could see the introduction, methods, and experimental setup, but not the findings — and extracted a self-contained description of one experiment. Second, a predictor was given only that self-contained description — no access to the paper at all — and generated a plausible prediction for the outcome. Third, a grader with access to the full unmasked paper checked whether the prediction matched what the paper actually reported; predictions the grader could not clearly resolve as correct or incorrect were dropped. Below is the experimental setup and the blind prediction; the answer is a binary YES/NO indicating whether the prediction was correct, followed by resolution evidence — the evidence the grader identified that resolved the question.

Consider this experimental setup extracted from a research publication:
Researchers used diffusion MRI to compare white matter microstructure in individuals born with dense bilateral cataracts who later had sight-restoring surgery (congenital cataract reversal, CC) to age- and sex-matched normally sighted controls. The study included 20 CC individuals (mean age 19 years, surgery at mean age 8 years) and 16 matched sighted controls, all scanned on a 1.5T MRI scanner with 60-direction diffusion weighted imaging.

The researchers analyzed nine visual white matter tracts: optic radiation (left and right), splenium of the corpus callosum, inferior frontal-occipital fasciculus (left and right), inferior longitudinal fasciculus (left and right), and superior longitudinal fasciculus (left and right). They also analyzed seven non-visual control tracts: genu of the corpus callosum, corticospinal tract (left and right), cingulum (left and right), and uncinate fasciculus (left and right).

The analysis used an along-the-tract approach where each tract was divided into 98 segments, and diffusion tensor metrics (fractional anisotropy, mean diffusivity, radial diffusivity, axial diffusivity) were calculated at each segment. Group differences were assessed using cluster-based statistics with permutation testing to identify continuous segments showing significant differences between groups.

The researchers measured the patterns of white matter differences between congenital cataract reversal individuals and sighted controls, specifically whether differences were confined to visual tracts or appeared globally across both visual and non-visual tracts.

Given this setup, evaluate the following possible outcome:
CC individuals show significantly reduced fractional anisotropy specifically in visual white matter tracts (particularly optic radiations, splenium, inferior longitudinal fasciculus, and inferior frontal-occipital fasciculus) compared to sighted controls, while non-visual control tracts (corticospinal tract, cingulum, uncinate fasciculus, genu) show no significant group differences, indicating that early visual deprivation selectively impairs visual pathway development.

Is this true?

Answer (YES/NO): NO